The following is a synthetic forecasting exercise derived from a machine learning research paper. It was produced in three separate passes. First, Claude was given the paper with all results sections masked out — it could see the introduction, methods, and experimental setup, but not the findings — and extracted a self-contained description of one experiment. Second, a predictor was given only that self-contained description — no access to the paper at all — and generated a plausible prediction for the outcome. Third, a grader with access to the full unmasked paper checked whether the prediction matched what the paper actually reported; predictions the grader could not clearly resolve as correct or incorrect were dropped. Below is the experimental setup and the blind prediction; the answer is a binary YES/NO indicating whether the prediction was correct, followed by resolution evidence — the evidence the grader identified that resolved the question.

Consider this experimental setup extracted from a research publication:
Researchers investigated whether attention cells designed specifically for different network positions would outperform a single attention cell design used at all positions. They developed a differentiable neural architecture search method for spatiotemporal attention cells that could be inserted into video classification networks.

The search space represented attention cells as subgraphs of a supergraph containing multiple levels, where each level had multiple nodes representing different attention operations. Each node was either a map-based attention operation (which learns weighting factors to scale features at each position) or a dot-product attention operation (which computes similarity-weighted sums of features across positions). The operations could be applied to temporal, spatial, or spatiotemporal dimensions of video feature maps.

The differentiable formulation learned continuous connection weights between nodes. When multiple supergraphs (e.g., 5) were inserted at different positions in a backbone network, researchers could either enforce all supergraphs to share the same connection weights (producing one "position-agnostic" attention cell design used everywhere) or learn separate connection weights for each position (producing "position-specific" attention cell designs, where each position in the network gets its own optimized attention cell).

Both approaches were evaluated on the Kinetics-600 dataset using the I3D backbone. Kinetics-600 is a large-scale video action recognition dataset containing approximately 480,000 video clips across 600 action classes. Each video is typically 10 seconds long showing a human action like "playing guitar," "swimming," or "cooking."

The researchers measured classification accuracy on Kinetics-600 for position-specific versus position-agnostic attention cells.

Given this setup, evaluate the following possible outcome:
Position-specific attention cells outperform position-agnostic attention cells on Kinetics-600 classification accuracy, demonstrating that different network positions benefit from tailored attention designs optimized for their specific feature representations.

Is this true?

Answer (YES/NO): YES